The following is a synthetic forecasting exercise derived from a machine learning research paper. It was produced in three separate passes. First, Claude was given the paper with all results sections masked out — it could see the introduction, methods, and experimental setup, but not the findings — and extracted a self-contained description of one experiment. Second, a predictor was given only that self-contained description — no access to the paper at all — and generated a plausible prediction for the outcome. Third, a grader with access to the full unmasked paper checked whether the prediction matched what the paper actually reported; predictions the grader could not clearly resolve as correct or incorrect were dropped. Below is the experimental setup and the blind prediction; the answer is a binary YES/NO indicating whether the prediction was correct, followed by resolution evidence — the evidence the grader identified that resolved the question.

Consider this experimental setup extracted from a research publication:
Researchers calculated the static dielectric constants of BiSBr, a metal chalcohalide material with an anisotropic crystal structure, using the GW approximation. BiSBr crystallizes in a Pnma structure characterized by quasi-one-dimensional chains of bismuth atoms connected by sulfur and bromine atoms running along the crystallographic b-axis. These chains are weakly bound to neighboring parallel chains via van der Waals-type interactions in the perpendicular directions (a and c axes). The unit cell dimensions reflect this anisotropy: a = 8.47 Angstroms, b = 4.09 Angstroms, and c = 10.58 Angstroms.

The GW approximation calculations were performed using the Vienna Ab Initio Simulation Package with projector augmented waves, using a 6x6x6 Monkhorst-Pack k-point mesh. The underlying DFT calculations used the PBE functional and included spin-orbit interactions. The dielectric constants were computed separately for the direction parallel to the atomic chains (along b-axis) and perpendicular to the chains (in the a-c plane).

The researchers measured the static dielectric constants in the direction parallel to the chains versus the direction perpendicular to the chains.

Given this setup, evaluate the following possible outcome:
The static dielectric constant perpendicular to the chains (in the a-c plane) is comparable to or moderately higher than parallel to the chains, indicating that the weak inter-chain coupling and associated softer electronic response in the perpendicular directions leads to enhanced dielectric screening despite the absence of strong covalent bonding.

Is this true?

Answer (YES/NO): NO